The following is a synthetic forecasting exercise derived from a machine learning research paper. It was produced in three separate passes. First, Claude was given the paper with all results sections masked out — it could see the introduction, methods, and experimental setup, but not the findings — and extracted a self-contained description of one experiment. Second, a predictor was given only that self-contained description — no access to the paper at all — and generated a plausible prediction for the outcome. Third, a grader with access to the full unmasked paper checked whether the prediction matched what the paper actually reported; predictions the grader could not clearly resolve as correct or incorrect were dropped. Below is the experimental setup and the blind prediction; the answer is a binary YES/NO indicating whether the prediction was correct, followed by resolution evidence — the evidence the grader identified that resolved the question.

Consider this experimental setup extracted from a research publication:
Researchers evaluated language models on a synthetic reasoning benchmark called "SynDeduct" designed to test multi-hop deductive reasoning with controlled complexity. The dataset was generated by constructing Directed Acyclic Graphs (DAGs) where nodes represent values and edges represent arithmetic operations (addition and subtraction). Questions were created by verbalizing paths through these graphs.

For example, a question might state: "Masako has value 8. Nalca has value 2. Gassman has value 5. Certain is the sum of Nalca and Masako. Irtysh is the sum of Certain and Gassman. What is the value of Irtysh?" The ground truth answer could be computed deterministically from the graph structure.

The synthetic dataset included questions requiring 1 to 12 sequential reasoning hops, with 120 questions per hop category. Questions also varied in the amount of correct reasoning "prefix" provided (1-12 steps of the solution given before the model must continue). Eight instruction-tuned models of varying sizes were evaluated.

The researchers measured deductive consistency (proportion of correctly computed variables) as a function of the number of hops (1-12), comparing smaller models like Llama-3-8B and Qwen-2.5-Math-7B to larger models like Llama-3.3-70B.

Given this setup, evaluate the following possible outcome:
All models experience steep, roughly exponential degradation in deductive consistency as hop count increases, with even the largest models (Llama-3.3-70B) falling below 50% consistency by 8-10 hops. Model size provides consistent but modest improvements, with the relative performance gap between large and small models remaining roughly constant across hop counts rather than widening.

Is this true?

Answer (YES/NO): NO